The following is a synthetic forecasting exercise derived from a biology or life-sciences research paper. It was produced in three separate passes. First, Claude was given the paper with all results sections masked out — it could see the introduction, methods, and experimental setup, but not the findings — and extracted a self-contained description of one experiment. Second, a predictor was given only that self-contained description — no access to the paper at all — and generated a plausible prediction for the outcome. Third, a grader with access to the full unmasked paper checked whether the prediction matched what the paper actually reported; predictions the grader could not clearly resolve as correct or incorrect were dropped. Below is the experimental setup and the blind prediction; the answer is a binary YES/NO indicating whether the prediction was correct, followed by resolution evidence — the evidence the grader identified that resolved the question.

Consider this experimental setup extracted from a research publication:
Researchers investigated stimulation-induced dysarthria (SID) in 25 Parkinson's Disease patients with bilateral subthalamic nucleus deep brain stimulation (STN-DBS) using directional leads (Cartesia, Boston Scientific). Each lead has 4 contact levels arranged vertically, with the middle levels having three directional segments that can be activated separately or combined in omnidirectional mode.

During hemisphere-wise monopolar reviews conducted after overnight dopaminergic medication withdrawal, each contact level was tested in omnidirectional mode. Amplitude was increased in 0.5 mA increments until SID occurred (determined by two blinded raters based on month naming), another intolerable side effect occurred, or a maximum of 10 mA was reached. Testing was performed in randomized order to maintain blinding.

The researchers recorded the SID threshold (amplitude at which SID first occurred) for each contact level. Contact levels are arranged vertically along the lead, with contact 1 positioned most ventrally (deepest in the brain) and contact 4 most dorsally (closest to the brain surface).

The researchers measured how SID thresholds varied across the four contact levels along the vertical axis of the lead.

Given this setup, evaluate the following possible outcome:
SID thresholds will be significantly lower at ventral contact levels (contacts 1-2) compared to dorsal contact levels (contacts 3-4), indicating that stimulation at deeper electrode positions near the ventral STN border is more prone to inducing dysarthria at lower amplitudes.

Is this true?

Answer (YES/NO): NO